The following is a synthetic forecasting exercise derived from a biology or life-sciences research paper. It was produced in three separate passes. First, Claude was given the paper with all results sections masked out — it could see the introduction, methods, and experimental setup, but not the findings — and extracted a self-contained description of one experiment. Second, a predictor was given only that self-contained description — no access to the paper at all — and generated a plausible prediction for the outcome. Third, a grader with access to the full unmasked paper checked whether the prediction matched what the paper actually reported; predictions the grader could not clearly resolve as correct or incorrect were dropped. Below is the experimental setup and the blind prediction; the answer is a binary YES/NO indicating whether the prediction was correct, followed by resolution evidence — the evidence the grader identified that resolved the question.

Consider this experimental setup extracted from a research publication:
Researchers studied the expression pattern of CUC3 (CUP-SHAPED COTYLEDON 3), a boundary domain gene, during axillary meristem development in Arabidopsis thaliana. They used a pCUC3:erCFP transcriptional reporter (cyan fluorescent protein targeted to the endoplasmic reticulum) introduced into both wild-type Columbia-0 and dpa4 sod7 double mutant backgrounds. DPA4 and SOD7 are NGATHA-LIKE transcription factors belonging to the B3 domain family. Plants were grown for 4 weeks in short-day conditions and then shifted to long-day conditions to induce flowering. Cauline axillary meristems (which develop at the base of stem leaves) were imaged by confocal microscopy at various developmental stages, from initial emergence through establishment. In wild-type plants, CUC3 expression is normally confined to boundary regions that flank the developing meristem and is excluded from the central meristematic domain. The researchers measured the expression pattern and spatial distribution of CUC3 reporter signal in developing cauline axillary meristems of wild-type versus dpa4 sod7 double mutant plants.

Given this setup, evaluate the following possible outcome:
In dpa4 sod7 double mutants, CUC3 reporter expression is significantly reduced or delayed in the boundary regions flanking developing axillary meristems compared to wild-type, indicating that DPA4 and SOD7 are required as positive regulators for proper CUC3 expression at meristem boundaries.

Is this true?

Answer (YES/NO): NO